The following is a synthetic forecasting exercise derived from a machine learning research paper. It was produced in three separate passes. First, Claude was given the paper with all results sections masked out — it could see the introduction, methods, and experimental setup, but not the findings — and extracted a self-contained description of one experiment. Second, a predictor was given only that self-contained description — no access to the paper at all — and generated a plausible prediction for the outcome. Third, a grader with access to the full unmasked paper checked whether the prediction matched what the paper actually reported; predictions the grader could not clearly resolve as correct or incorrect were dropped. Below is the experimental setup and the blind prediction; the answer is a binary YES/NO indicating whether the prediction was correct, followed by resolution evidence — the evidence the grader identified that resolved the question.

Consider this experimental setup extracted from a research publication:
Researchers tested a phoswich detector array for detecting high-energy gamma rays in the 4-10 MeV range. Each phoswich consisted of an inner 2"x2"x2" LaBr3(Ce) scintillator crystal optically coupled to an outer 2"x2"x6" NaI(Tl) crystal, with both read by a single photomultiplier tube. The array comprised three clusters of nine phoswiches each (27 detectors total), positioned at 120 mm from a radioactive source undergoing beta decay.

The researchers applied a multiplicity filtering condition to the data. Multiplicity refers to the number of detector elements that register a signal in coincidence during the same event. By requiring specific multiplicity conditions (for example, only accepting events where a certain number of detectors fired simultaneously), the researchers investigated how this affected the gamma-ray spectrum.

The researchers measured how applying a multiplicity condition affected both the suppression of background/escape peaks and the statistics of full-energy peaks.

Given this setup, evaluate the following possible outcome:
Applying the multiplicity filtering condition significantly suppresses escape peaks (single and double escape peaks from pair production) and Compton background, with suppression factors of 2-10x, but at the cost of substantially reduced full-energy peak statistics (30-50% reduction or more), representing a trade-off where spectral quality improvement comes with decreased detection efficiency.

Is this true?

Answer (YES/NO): NO